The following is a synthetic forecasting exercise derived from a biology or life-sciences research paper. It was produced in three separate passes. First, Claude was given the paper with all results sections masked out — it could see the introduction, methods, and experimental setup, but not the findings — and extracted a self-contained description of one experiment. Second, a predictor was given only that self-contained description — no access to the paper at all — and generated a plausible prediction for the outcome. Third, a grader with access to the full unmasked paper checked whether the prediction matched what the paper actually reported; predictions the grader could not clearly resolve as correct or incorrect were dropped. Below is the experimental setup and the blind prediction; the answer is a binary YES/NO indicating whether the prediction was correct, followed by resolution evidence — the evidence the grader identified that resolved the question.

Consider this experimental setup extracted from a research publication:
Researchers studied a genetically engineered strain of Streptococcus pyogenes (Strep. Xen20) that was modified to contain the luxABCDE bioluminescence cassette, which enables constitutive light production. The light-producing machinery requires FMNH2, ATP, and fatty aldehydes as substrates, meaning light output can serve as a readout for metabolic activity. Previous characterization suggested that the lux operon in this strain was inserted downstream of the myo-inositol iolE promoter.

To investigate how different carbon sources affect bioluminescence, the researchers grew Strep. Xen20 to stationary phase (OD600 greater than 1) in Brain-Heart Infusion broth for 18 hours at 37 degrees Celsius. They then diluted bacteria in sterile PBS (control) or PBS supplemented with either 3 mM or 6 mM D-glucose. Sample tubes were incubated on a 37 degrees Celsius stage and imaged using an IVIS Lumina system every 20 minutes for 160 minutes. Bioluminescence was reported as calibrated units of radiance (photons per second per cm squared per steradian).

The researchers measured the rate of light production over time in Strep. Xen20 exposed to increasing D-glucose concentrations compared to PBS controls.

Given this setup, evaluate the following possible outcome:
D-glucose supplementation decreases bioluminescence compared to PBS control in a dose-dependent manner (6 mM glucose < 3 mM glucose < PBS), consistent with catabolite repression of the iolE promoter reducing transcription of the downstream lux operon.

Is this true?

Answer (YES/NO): YES